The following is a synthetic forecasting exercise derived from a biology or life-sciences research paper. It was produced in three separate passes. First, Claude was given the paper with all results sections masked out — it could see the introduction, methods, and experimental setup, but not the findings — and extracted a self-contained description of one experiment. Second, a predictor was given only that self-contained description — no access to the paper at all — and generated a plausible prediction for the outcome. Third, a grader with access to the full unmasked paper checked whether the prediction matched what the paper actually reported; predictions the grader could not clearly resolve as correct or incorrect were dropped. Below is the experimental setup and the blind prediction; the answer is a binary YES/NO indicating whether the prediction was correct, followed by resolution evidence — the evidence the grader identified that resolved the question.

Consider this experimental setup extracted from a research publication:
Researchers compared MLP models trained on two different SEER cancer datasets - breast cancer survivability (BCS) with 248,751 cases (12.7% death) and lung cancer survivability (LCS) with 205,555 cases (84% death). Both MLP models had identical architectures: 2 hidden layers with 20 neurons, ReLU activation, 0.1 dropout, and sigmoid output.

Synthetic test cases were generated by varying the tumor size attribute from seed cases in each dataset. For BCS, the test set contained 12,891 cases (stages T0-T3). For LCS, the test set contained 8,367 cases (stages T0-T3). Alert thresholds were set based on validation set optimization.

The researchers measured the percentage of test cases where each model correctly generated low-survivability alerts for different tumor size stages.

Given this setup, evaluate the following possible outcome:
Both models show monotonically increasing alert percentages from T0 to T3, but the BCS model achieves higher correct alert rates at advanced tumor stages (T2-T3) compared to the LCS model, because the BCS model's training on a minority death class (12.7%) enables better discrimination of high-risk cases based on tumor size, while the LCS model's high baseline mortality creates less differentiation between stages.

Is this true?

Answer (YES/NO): NO